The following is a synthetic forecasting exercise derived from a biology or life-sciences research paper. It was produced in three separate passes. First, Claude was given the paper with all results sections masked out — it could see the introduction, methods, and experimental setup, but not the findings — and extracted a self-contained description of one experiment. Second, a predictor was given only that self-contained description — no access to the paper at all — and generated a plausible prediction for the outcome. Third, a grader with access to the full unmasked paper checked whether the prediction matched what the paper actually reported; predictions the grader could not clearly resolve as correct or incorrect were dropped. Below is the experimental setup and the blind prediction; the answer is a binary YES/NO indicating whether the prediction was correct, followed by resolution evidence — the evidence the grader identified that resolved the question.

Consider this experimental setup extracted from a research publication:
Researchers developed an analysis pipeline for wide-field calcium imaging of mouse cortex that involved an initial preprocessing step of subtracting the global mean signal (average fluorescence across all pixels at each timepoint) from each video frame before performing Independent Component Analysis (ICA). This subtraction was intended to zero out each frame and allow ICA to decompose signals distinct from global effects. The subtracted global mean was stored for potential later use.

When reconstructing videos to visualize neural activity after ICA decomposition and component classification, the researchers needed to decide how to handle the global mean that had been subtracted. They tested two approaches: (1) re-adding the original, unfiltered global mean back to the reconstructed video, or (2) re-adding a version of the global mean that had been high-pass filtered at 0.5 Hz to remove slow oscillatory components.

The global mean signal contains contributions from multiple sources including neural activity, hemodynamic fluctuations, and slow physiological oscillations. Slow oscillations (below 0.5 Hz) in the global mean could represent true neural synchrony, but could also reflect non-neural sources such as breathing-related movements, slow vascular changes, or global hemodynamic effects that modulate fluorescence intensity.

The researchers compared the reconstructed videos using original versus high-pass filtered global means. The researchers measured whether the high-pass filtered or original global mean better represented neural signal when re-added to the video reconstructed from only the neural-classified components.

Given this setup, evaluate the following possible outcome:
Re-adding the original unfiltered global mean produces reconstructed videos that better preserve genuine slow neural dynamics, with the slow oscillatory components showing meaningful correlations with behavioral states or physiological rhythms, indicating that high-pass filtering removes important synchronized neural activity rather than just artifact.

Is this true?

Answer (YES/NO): NO